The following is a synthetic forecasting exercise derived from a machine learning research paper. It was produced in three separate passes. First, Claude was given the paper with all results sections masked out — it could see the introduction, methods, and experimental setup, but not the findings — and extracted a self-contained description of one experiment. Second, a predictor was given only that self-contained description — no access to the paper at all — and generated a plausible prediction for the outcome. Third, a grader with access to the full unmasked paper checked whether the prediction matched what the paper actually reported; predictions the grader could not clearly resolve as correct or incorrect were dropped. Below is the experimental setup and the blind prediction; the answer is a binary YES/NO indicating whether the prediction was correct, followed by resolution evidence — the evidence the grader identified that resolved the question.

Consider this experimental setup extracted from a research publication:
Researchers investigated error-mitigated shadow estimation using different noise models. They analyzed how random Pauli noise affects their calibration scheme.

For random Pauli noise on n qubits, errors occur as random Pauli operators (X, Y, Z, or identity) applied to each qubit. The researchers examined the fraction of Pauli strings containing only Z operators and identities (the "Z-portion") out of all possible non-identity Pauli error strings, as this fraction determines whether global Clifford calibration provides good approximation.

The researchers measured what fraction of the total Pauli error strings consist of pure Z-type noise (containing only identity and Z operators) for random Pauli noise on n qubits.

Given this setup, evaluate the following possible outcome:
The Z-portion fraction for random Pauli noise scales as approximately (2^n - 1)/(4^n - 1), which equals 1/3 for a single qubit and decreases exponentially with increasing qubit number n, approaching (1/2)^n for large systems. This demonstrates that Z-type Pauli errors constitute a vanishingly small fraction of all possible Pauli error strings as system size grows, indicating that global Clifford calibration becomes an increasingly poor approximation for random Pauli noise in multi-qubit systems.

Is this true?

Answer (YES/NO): NO